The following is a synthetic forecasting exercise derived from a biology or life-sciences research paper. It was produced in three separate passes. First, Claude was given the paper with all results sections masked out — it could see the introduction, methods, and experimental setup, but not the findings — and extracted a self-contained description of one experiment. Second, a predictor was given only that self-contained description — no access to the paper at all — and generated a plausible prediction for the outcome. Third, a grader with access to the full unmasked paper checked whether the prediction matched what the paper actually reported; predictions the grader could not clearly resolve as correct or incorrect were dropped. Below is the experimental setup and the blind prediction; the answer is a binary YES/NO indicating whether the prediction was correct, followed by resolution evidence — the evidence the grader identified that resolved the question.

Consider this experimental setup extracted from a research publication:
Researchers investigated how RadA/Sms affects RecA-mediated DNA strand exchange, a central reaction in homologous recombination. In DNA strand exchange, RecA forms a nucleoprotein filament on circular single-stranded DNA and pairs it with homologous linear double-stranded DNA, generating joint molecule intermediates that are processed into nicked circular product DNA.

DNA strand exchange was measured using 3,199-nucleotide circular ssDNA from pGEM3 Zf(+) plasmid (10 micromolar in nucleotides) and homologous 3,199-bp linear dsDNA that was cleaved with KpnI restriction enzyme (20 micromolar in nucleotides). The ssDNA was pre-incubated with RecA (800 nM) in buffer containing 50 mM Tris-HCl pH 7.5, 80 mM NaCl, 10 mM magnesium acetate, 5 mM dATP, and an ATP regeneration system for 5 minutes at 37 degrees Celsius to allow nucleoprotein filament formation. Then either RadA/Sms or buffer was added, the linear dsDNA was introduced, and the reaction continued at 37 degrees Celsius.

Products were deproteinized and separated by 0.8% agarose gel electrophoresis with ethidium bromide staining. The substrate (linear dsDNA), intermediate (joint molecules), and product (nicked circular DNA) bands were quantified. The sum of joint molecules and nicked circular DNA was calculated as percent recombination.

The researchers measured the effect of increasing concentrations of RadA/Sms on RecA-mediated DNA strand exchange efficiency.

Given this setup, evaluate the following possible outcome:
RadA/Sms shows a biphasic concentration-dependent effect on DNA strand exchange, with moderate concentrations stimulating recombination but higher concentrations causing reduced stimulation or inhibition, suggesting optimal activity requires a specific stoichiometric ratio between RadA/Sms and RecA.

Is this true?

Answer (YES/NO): NO